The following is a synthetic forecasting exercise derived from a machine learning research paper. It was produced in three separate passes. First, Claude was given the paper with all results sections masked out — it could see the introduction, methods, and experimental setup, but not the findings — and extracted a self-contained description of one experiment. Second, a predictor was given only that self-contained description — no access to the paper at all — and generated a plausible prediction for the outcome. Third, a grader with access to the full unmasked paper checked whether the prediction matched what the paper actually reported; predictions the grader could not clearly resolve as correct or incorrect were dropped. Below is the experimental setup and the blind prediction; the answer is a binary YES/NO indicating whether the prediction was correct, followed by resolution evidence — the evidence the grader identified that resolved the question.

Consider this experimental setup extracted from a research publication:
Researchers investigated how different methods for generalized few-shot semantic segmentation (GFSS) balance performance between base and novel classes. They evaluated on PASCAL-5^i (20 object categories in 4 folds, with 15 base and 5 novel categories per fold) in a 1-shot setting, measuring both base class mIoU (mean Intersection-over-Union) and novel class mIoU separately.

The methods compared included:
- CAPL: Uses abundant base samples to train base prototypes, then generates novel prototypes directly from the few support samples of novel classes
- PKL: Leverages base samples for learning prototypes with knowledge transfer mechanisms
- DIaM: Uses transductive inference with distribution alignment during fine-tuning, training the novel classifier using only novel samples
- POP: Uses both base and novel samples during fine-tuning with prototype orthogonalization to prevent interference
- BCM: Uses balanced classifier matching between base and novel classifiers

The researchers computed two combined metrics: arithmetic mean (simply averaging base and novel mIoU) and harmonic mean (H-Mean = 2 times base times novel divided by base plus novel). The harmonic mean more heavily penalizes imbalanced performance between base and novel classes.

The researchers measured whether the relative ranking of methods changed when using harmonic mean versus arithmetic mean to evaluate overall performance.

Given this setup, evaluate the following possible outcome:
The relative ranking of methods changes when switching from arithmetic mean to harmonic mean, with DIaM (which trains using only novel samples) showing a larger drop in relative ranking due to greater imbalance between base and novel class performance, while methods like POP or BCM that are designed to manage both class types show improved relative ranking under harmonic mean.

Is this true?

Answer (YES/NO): NO